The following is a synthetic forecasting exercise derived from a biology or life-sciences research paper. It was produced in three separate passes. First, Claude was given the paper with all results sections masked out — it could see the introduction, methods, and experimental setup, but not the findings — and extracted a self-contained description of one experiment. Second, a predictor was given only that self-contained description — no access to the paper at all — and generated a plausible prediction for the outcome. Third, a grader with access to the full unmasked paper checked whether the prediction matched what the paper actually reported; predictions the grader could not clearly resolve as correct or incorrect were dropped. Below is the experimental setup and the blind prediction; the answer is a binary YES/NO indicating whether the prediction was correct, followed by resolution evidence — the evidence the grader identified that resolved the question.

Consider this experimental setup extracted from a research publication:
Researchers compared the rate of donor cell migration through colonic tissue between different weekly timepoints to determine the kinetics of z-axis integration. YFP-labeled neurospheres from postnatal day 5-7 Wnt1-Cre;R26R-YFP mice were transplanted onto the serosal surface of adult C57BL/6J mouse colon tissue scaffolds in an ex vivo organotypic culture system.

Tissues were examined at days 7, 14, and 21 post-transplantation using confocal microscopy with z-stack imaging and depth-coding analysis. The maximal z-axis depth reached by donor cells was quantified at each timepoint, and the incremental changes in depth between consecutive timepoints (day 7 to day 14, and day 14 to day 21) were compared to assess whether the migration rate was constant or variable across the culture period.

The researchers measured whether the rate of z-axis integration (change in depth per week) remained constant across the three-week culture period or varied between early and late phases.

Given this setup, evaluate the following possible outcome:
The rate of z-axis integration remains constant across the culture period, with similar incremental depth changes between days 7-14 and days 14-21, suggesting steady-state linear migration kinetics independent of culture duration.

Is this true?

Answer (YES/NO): NO